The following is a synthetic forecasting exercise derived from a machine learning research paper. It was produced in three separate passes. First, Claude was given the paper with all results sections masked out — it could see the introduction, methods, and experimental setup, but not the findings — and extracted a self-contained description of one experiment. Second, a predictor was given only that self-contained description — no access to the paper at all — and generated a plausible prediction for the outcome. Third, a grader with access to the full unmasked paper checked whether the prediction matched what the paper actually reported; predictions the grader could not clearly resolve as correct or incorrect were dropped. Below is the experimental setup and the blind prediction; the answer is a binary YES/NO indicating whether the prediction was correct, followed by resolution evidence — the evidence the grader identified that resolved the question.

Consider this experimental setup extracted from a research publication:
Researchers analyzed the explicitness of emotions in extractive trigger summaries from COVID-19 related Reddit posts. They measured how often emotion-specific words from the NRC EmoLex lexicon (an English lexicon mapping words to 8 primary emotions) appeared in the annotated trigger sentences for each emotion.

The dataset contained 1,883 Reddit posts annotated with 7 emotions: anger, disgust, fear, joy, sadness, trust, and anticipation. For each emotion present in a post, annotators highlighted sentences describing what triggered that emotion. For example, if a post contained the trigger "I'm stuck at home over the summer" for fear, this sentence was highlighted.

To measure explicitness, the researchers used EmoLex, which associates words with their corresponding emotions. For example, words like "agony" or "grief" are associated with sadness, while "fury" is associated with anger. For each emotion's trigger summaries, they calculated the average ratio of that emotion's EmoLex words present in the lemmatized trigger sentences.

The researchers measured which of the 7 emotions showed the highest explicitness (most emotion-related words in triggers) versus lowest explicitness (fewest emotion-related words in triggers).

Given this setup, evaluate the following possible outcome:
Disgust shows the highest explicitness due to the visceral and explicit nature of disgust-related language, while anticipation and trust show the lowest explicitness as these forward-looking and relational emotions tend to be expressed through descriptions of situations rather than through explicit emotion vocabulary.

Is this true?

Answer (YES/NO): NO